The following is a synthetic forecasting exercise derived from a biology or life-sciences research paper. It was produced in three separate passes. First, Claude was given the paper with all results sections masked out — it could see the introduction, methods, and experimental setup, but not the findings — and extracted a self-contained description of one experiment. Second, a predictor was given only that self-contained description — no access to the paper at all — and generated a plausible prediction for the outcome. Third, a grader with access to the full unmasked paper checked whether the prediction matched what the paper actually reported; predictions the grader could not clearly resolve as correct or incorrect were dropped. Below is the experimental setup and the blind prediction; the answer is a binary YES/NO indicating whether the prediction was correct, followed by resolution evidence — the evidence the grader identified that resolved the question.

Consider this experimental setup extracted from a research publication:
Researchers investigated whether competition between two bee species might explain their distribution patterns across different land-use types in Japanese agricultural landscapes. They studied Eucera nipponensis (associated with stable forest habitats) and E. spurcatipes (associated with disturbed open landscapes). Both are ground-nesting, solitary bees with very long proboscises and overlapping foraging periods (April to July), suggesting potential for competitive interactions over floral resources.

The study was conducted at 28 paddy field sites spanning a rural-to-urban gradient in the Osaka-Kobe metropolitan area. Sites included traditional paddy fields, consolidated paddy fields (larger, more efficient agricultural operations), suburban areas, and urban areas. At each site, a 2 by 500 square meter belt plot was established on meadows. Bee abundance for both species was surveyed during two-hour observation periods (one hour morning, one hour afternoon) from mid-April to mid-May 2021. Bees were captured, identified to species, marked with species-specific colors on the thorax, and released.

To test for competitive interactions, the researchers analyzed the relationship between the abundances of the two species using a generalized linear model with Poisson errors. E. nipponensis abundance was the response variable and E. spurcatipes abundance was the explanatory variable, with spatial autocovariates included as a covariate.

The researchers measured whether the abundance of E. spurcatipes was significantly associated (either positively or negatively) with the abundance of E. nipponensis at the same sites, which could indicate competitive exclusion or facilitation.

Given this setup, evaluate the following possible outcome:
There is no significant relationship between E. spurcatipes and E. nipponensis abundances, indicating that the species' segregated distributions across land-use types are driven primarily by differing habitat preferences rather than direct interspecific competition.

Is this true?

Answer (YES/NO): NO